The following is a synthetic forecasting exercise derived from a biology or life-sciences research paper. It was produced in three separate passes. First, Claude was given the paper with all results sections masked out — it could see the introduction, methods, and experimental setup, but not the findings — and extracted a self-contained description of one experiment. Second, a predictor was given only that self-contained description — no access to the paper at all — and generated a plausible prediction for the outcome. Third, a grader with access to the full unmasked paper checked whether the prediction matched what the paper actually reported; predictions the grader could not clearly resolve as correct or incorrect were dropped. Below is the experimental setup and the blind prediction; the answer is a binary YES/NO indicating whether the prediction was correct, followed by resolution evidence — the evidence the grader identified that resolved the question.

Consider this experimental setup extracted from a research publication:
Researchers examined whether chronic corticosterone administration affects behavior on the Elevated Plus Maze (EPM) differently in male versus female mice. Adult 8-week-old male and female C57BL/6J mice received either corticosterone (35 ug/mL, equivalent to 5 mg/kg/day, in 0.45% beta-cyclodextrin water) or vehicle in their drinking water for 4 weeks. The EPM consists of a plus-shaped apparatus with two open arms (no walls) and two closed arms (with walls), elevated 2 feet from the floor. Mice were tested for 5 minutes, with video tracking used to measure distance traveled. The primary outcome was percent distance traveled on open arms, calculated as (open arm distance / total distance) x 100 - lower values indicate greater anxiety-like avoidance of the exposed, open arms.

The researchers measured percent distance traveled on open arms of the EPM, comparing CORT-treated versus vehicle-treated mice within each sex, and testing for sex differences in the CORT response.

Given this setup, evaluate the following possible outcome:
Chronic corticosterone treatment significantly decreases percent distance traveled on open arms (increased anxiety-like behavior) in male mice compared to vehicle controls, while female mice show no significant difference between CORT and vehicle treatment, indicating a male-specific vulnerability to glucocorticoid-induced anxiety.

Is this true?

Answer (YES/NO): YES